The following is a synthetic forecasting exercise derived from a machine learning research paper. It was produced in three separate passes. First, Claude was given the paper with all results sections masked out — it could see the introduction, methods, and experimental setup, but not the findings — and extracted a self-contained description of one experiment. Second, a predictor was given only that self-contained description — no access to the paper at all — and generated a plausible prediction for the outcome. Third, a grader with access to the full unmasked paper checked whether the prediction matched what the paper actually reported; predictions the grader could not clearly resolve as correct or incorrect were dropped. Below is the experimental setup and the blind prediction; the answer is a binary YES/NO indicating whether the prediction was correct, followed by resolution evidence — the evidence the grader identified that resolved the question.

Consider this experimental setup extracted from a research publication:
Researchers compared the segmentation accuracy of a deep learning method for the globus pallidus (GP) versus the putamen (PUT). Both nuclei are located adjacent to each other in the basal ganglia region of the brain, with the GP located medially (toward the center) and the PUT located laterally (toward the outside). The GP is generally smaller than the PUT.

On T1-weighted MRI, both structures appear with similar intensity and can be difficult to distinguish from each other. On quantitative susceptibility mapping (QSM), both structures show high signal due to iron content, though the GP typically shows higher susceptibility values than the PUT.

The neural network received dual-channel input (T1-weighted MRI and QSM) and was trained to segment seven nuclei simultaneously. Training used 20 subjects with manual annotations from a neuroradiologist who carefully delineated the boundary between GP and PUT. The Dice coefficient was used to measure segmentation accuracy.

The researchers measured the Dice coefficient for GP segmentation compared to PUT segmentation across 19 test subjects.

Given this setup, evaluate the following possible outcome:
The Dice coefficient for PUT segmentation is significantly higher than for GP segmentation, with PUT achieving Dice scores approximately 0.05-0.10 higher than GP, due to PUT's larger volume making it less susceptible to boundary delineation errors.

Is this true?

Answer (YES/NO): NO